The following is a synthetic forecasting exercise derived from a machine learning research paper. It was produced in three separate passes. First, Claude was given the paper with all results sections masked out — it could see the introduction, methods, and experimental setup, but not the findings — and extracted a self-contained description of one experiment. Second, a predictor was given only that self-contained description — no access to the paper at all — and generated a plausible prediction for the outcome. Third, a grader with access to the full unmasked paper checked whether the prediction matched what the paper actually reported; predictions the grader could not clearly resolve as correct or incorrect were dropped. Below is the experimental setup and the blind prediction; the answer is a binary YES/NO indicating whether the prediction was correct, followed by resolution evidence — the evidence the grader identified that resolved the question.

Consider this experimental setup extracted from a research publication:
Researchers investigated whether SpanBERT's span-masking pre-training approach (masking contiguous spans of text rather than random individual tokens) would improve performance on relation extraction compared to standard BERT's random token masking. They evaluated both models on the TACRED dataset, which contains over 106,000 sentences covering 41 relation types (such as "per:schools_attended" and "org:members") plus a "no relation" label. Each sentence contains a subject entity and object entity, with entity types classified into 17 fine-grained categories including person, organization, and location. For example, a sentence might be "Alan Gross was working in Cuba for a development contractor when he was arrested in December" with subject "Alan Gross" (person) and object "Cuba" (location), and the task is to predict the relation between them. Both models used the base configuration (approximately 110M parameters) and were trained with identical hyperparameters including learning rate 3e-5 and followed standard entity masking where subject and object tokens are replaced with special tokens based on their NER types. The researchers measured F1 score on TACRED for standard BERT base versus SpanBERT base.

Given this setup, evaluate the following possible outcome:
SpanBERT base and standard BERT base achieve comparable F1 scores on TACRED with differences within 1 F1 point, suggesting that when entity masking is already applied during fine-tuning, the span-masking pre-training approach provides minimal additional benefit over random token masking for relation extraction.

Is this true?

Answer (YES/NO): YES